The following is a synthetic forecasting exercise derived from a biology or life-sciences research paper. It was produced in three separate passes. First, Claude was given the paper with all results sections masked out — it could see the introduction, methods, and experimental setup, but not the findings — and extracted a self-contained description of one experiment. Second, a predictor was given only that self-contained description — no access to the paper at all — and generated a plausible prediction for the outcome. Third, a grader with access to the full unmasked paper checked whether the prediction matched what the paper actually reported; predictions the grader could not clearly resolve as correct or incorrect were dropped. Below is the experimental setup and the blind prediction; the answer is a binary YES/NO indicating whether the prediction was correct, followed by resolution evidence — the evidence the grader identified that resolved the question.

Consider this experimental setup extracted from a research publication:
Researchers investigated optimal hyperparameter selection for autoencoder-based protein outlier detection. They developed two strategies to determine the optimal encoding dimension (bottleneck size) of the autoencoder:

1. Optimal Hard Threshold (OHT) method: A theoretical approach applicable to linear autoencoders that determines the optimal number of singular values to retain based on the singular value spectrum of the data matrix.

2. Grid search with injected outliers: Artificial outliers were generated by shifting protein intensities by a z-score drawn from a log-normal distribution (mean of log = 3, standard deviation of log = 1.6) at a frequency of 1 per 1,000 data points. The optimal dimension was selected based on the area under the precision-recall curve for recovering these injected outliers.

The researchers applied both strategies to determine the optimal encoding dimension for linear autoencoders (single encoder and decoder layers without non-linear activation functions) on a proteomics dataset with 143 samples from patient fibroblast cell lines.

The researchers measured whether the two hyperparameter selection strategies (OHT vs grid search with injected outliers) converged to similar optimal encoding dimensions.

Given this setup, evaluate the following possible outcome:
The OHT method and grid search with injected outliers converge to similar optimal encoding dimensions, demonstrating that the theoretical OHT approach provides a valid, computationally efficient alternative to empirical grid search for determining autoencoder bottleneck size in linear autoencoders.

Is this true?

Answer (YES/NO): YES